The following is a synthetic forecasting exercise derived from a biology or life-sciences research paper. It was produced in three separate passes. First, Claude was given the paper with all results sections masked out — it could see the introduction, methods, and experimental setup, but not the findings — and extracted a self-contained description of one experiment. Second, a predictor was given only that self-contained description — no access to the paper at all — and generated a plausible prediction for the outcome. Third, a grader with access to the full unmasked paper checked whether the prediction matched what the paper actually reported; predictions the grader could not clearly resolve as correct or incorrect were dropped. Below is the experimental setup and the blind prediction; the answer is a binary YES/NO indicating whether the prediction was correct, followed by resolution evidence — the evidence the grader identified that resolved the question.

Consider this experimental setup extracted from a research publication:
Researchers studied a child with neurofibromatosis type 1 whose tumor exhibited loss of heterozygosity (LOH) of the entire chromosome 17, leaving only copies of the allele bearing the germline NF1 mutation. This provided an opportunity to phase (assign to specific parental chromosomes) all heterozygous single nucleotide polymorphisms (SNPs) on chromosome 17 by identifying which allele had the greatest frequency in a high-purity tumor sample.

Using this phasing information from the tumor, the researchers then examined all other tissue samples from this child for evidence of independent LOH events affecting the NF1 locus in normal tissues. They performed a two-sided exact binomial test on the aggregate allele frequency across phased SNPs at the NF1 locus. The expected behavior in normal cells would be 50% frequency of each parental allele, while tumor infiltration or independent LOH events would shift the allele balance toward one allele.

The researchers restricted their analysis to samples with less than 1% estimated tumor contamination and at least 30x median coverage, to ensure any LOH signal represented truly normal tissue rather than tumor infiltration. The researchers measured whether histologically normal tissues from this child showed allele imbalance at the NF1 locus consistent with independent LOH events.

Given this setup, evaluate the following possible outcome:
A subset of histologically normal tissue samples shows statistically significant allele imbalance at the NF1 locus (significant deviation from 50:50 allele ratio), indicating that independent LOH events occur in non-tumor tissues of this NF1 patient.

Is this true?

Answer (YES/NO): YES